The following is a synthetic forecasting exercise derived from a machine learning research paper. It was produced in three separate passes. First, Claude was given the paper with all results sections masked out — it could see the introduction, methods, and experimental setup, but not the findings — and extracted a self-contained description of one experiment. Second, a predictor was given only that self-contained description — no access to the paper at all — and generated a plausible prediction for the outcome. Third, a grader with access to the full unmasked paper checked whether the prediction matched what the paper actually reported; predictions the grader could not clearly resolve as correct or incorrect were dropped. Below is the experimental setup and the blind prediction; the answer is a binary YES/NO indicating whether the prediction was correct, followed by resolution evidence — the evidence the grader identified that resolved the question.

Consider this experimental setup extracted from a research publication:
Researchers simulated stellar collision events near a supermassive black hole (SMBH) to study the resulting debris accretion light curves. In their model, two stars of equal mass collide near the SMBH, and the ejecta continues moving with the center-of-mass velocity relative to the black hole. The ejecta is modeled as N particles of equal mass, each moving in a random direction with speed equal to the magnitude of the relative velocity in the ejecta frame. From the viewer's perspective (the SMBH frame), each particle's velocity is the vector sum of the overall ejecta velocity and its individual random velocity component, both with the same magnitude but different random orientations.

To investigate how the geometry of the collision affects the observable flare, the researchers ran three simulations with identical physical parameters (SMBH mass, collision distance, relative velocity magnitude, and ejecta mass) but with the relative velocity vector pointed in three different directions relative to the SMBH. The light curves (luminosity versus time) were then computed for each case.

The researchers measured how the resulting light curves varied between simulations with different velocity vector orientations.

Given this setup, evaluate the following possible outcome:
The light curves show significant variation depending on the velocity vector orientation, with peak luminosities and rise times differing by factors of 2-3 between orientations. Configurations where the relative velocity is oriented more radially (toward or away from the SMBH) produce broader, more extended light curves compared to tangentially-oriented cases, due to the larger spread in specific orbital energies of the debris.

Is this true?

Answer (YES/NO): NO